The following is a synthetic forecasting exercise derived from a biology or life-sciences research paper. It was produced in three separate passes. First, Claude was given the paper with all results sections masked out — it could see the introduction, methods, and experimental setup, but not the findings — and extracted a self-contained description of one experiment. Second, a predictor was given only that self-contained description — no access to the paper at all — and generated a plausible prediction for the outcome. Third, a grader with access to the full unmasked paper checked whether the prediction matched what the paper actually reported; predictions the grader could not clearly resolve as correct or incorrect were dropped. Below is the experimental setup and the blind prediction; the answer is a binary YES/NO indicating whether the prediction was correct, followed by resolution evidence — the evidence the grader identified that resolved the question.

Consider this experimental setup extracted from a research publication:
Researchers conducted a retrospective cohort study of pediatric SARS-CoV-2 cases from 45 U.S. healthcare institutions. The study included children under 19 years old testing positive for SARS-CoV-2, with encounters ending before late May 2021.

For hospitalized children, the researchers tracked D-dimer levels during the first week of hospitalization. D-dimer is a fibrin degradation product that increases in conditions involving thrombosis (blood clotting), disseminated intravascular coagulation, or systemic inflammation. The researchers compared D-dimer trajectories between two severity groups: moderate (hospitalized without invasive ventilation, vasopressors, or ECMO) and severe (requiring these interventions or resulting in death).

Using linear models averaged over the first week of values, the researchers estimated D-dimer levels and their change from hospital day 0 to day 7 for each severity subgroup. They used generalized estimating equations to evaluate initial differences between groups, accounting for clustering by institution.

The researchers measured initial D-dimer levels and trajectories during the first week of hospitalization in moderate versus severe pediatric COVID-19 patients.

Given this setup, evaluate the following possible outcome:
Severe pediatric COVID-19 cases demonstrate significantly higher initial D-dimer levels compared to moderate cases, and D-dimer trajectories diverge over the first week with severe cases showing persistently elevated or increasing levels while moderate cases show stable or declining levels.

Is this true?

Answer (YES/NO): NO